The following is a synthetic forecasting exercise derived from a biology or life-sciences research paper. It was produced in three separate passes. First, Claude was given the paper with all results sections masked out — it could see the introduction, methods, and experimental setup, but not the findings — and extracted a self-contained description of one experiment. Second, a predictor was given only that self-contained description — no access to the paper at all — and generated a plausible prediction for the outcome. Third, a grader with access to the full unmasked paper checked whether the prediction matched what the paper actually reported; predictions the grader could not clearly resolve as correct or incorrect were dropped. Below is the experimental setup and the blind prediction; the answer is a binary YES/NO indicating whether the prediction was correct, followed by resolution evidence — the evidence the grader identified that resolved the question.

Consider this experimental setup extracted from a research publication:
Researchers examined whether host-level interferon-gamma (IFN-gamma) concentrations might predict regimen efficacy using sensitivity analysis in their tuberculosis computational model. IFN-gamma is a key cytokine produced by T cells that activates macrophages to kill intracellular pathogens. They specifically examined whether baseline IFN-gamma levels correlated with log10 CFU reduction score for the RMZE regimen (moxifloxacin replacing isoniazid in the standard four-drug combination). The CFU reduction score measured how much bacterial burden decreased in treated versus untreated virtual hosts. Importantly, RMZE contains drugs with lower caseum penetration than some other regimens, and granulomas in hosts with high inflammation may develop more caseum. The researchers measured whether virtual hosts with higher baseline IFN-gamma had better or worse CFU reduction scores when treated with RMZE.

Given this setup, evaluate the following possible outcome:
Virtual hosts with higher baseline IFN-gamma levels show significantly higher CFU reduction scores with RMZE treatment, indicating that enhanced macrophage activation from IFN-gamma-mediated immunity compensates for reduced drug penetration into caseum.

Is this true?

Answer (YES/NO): NO